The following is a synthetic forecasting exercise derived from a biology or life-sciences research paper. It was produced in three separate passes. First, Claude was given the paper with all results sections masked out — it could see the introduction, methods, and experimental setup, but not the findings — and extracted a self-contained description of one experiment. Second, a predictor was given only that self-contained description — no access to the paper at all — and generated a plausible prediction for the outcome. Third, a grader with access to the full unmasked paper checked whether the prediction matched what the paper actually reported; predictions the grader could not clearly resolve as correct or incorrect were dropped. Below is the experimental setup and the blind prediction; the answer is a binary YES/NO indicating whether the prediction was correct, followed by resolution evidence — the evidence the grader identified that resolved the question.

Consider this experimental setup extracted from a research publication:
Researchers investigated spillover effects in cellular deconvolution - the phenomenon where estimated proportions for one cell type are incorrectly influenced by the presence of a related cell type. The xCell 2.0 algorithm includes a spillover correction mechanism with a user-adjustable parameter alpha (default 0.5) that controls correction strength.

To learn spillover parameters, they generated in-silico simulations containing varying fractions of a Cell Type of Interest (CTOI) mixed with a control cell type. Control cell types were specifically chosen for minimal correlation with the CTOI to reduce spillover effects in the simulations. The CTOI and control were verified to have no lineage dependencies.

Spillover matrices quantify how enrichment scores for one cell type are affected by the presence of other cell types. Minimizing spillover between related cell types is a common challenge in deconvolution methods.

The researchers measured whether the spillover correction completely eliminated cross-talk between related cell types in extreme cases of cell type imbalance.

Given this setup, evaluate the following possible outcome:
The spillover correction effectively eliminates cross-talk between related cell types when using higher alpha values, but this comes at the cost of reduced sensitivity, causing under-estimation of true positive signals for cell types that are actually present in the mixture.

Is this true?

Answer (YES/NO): NO